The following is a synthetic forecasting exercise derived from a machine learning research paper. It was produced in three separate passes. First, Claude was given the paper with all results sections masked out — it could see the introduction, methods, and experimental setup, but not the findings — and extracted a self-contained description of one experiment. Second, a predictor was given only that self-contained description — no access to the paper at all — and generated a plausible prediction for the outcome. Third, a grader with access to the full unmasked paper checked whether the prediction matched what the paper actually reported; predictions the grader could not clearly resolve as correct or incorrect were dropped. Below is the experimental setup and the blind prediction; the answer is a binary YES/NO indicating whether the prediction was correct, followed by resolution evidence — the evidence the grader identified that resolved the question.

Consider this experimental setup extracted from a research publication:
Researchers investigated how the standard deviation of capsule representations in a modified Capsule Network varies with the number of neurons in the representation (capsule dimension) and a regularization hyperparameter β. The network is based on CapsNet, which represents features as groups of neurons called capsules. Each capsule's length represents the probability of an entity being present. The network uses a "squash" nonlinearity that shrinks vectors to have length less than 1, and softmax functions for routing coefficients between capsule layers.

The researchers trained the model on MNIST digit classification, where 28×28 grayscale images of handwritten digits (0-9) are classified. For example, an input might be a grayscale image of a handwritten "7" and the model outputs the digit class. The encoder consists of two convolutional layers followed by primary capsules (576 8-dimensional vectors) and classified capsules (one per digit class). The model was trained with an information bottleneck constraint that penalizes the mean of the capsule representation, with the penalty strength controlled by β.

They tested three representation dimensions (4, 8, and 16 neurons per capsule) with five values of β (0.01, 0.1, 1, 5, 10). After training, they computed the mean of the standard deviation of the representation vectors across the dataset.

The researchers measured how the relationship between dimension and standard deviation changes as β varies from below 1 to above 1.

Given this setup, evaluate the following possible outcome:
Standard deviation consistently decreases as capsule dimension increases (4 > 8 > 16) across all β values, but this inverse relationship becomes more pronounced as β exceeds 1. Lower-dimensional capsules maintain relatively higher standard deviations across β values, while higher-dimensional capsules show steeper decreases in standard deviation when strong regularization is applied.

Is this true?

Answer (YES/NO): NO